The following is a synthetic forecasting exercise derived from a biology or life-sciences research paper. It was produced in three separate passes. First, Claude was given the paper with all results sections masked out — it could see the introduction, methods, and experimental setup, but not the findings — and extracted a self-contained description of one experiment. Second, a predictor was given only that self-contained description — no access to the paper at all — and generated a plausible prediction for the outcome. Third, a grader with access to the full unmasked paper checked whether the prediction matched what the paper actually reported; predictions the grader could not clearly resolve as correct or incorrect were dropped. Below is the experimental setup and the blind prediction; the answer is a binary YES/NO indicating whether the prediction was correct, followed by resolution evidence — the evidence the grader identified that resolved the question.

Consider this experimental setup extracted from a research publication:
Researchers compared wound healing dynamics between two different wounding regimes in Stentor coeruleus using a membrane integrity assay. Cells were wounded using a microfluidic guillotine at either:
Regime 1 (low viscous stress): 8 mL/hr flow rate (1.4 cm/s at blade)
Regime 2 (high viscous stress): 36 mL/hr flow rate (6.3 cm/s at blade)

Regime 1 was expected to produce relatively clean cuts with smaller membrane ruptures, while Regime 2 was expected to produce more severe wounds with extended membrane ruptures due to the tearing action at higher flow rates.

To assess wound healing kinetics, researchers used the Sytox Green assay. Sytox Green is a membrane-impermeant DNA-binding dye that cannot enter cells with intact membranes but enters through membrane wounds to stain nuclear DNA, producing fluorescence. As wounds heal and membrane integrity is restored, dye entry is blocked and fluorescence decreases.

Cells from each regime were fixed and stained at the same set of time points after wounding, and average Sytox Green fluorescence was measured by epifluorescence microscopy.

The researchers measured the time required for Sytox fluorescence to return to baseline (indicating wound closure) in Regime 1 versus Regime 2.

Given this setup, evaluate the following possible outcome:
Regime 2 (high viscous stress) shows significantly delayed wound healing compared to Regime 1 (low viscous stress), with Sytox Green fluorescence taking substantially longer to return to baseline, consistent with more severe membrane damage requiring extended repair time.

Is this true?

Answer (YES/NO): YES